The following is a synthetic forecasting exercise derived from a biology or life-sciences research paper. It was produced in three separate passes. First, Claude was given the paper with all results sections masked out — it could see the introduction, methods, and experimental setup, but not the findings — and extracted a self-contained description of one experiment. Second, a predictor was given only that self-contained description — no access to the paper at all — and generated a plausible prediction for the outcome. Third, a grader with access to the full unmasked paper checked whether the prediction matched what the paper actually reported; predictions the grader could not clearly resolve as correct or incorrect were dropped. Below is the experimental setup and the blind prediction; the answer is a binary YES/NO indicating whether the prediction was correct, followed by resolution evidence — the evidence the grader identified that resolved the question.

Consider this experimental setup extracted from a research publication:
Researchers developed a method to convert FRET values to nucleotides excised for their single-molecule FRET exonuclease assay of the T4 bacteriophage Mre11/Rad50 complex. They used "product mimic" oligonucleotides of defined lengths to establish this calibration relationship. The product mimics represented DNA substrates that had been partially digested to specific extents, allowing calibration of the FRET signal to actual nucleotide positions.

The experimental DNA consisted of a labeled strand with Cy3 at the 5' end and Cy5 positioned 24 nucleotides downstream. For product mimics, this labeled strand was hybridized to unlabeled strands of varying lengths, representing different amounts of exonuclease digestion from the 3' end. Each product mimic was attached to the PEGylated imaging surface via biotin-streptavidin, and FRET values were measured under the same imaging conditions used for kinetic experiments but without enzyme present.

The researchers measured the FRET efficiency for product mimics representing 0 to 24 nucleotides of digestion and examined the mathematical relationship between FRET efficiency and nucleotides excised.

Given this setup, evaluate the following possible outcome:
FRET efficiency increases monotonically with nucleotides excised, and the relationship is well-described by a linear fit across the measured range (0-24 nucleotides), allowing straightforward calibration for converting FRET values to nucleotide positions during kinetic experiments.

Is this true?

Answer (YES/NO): NO